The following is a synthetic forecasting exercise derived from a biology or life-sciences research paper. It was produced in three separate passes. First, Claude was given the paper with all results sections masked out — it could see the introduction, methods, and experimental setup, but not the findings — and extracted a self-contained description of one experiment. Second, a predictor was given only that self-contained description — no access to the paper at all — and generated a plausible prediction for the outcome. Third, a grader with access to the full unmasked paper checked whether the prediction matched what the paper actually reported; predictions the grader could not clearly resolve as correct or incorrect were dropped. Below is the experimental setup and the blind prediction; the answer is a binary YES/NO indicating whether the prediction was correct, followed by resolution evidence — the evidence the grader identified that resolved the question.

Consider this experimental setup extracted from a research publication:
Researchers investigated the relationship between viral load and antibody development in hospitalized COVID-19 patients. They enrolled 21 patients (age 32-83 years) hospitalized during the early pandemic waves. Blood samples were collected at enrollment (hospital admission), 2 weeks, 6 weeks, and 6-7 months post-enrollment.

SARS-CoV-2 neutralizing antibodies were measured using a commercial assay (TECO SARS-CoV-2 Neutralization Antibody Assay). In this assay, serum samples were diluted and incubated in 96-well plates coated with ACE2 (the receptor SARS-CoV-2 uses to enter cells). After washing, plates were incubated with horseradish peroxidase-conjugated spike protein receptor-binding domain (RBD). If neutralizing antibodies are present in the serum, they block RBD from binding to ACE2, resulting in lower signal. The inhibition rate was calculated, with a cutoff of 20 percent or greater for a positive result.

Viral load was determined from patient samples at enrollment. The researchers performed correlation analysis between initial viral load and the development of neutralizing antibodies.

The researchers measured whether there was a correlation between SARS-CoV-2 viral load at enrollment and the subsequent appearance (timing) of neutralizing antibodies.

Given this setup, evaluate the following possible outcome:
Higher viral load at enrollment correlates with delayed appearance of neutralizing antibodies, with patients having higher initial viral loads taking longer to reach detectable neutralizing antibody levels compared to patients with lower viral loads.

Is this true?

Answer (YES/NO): YES